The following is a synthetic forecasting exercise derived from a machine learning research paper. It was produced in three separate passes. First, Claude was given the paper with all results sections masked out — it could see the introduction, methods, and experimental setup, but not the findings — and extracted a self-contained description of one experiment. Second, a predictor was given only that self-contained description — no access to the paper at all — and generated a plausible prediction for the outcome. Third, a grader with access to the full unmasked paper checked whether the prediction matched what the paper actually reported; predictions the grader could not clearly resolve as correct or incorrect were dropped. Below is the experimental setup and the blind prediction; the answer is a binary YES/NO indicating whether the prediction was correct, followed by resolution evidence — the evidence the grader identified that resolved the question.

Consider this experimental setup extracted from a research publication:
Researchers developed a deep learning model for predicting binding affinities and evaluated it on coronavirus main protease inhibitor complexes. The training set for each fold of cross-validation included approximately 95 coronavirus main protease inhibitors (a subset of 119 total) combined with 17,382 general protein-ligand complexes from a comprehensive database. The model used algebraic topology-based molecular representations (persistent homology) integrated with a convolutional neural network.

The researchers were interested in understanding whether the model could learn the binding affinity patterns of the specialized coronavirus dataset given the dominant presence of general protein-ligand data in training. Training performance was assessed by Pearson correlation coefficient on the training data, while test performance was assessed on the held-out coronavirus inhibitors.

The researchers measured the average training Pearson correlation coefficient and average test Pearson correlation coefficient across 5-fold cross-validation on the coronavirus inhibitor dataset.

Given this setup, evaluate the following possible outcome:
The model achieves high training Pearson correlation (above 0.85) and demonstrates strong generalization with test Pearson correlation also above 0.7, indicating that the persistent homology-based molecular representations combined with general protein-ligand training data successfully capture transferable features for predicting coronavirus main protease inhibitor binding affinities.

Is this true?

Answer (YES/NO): YES